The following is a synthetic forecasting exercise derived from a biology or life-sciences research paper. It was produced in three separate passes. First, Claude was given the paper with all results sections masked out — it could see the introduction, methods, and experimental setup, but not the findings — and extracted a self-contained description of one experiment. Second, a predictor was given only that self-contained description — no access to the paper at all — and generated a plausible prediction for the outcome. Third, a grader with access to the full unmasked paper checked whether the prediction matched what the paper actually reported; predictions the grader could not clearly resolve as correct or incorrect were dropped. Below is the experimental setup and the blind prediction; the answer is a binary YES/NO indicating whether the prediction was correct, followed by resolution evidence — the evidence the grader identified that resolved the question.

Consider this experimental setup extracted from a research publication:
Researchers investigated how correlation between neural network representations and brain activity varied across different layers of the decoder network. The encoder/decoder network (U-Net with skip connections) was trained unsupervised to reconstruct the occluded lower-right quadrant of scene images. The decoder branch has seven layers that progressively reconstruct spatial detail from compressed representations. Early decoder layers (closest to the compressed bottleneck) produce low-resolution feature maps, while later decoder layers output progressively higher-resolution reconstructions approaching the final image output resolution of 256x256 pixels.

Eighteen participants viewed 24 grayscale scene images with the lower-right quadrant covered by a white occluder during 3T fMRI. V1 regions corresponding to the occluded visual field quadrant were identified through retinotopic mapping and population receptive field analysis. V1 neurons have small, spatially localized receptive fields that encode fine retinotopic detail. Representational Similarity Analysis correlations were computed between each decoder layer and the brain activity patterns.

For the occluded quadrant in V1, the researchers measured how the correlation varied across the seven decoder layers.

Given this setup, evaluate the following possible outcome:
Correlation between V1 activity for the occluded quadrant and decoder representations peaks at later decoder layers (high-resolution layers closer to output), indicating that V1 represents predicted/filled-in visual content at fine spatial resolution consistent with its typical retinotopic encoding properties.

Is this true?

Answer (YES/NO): NO